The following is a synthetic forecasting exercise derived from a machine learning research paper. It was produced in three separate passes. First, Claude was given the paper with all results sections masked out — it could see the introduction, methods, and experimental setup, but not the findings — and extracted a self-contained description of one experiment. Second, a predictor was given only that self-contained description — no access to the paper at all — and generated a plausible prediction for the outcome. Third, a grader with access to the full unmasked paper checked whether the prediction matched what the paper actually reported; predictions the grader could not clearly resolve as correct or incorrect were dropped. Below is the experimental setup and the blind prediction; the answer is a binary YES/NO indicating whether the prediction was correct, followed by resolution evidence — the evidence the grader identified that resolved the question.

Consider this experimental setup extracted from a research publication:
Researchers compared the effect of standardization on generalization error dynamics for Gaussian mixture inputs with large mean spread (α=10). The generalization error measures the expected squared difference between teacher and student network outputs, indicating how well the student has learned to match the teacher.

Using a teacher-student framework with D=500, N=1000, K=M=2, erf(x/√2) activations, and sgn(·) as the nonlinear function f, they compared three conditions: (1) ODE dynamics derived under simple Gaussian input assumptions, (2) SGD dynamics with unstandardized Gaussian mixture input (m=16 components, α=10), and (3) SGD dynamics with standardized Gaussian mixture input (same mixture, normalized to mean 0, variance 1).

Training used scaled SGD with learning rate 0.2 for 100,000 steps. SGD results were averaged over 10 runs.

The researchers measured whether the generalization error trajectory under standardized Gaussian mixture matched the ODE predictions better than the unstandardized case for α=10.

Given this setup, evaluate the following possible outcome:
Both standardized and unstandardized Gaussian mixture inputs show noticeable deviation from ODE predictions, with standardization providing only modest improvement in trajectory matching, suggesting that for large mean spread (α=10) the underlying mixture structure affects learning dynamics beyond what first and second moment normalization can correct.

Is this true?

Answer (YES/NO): NO